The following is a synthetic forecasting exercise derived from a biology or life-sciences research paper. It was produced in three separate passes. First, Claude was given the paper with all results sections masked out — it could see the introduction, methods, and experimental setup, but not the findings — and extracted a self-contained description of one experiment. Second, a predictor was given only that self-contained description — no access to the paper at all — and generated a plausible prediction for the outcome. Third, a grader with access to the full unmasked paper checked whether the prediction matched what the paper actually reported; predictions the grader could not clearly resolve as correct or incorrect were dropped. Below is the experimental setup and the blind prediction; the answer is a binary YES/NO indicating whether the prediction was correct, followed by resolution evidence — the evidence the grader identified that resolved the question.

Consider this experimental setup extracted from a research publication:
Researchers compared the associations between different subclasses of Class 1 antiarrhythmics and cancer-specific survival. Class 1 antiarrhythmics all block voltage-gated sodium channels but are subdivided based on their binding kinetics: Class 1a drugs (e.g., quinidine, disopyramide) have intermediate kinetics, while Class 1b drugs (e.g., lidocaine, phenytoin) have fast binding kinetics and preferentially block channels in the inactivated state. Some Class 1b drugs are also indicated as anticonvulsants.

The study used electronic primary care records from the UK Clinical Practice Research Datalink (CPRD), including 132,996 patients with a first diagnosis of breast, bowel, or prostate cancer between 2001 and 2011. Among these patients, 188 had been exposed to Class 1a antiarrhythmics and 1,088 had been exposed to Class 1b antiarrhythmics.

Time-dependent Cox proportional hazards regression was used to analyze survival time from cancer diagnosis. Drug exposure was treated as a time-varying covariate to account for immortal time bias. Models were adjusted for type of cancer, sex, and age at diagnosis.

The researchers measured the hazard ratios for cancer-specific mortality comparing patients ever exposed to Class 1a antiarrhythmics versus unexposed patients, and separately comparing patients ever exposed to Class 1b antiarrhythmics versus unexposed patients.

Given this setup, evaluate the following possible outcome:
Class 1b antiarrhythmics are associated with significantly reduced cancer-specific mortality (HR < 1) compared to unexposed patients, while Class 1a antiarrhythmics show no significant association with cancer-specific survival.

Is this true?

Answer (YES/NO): NO